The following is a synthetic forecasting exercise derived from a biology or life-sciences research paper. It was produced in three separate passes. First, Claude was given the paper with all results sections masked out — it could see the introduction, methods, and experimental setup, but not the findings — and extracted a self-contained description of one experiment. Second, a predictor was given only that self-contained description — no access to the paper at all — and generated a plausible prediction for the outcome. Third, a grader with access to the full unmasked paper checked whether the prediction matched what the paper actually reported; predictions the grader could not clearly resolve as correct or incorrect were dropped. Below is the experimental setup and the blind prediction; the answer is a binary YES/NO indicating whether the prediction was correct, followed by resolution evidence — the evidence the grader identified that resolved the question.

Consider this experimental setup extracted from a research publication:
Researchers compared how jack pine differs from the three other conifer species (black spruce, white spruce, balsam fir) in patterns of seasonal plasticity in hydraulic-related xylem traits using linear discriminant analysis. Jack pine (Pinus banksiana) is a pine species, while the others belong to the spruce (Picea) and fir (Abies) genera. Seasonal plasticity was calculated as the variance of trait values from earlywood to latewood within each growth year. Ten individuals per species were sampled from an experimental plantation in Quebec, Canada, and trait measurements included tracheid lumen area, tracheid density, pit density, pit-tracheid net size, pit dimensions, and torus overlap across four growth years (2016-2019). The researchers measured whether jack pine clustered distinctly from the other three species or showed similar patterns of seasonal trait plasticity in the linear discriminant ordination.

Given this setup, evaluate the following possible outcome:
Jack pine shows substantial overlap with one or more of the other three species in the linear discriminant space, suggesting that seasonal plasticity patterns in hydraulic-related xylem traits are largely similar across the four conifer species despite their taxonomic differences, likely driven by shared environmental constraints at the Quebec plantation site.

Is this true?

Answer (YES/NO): NO